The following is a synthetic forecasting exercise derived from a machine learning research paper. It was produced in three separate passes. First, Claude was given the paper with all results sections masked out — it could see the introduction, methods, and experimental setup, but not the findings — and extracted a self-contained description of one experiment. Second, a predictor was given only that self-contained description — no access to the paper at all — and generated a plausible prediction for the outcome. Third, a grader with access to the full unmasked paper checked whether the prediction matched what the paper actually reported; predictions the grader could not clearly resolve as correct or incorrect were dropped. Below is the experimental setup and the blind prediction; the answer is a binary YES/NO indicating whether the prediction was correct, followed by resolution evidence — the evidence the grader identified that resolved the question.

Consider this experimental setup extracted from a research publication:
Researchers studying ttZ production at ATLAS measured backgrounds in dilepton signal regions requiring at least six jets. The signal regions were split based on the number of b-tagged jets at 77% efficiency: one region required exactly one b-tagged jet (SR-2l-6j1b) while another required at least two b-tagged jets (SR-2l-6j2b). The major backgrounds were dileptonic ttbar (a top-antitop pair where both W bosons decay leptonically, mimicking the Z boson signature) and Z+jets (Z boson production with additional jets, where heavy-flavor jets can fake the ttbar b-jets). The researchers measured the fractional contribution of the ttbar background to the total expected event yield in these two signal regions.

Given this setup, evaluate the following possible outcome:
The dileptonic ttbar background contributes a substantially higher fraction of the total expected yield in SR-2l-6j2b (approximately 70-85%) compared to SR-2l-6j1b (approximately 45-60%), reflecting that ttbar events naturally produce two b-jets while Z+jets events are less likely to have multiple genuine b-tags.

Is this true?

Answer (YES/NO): NO